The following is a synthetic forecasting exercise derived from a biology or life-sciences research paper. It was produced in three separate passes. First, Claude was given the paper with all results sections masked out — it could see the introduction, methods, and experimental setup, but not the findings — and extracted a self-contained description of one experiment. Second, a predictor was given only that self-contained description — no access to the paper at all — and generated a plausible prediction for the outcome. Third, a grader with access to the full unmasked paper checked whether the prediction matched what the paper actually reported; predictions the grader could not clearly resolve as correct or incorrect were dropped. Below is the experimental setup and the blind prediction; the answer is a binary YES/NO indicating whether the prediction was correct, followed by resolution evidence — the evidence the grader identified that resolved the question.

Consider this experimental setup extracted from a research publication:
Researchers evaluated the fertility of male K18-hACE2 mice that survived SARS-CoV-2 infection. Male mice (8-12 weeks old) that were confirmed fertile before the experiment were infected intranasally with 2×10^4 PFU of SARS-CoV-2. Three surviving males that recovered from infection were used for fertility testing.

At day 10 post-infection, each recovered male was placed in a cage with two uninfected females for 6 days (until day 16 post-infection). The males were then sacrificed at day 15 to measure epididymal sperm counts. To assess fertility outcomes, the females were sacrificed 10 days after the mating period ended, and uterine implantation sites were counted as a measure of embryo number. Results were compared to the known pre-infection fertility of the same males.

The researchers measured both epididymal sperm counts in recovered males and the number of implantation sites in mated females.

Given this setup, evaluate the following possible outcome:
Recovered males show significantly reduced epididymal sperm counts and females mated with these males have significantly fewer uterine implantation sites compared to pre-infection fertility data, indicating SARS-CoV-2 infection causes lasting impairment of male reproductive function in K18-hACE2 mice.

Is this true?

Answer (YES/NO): NO